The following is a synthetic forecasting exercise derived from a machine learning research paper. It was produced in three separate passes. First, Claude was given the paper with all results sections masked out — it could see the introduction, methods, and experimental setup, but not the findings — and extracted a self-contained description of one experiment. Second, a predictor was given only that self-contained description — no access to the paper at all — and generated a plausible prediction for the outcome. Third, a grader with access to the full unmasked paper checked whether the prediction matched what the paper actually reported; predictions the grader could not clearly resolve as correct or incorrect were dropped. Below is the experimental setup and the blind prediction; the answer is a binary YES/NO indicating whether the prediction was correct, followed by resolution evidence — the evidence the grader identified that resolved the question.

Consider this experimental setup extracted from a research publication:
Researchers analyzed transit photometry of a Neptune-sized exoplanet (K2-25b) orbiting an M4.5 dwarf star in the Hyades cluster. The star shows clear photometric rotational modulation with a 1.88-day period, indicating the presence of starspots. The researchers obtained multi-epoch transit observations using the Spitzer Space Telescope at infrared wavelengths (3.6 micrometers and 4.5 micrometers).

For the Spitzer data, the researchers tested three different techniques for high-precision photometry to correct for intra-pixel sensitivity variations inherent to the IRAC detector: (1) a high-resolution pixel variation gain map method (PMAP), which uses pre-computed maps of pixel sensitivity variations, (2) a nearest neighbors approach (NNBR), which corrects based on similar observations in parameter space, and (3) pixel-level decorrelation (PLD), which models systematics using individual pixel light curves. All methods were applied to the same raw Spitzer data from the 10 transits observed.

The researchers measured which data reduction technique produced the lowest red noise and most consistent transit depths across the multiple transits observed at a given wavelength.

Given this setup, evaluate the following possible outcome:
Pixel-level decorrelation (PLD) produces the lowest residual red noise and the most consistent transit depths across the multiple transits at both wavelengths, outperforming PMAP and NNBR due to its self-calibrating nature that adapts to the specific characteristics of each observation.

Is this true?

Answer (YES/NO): NO